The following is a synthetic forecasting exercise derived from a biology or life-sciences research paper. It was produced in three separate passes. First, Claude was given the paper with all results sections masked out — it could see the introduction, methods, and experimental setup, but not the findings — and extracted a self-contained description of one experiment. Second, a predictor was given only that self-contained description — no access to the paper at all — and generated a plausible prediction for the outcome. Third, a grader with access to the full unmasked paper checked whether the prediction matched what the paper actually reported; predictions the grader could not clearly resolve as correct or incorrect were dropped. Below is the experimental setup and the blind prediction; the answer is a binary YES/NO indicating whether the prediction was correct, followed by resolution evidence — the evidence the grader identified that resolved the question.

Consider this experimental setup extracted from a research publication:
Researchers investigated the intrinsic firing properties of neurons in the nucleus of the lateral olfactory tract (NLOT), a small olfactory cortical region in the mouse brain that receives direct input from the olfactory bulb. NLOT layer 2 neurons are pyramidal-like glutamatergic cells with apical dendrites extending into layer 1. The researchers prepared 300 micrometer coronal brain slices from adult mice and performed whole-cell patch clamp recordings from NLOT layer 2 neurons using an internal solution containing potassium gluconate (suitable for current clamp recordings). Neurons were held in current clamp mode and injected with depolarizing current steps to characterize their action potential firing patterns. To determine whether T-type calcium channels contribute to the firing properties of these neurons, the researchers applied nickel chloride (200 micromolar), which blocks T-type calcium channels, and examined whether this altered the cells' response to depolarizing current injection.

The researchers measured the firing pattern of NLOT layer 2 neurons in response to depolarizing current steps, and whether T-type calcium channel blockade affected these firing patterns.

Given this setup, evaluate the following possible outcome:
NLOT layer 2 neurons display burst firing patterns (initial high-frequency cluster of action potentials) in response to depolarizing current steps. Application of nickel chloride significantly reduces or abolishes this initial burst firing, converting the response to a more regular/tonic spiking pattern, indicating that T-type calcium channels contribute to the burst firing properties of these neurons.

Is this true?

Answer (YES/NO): YES